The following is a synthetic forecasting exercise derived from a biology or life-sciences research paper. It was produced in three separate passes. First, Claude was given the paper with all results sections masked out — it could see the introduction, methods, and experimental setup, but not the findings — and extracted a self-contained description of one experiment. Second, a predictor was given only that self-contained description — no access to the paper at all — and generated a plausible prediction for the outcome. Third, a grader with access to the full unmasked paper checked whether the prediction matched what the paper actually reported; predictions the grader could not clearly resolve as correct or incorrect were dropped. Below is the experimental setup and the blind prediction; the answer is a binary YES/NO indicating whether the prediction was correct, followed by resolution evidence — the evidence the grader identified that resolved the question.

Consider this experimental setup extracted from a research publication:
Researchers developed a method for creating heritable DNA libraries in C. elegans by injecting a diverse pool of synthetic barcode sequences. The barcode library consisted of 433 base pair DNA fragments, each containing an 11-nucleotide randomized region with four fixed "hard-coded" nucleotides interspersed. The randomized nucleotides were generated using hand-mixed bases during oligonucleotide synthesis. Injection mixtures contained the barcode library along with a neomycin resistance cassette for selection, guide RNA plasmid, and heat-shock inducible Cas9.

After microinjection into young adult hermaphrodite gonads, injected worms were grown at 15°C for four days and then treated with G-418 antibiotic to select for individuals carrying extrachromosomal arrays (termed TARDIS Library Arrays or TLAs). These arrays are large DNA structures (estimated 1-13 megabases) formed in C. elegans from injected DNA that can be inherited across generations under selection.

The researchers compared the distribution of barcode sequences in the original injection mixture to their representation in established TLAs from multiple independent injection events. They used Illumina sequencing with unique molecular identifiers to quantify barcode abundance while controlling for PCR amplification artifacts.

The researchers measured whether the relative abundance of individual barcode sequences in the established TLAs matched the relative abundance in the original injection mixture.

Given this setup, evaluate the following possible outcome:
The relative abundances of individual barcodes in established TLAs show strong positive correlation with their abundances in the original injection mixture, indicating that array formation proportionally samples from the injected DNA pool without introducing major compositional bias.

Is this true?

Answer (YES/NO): NO